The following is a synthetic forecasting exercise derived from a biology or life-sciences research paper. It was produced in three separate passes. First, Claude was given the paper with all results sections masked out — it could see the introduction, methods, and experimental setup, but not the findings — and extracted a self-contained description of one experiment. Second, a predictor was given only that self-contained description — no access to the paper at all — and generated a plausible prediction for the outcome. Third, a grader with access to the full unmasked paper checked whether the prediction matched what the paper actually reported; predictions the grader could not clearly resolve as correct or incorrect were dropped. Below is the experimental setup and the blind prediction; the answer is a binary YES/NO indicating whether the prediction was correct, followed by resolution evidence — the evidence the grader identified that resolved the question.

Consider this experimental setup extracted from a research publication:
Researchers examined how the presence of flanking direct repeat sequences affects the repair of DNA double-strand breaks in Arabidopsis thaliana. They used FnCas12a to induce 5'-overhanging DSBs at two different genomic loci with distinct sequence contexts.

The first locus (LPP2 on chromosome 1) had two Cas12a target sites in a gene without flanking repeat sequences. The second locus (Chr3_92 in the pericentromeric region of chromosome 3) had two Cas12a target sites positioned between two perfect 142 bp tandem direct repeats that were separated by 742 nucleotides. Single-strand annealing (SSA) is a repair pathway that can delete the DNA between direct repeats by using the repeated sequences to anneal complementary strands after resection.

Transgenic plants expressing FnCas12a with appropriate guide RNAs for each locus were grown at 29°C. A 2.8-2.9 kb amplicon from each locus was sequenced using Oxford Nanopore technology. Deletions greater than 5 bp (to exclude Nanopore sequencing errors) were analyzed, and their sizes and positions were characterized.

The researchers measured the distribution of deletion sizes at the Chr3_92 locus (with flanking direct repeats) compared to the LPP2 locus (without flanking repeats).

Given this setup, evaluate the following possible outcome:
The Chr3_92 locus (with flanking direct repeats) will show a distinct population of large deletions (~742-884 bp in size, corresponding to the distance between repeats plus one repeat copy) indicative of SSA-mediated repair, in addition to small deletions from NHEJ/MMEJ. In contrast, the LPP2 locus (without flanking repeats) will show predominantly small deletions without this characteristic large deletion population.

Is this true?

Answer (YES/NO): YES